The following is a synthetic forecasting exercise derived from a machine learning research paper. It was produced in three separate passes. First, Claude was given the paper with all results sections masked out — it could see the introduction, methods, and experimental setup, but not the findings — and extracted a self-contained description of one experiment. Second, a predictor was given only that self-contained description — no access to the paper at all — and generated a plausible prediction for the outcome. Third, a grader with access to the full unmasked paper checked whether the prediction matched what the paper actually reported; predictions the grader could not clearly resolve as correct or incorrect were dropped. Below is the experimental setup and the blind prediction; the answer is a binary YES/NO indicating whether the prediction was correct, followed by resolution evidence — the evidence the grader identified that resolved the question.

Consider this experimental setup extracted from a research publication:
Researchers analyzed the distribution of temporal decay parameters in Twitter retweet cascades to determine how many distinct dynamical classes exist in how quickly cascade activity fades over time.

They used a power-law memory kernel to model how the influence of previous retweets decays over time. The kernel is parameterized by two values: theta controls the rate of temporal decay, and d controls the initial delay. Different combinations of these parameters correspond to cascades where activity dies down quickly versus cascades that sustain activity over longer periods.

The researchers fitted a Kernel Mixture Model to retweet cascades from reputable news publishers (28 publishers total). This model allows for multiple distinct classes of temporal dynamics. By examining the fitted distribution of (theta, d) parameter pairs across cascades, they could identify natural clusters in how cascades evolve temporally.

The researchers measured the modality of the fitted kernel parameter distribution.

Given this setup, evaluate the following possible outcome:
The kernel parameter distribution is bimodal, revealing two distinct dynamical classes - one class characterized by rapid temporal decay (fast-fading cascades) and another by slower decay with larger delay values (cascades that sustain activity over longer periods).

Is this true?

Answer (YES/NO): NO